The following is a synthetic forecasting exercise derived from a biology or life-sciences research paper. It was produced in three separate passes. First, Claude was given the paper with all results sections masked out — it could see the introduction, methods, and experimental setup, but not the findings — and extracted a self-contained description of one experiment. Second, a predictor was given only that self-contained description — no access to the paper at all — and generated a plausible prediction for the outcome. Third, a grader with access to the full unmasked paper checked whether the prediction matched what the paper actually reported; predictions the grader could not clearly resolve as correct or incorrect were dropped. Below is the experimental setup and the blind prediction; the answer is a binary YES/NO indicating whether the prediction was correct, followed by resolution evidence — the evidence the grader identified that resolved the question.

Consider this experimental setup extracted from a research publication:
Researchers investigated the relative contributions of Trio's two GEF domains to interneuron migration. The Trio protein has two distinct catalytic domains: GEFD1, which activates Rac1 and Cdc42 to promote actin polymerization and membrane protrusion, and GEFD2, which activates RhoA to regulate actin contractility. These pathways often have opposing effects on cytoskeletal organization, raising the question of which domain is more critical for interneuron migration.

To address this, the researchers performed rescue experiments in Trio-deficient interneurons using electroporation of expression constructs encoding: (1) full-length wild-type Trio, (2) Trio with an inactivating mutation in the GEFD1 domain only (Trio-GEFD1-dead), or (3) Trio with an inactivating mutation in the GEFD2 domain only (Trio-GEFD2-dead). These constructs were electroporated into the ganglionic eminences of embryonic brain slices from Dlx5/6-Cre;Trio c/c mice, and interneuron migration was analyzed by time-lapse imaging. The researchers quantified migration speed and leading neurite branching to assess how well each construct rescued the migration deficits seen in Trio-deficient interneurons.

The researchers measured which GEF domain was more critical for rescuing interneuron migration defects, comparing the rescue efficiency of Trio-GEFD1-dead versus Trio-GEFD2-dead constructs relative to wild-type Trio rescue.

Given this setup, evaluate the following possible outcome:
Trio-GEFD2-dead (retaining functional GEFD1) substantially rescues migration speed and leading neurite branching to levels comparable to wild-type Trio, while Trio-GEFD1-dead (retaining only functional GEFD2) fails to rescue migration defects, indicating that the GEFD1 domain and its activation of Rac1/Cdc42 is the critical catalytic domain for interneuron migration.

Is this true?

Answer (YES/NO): NO